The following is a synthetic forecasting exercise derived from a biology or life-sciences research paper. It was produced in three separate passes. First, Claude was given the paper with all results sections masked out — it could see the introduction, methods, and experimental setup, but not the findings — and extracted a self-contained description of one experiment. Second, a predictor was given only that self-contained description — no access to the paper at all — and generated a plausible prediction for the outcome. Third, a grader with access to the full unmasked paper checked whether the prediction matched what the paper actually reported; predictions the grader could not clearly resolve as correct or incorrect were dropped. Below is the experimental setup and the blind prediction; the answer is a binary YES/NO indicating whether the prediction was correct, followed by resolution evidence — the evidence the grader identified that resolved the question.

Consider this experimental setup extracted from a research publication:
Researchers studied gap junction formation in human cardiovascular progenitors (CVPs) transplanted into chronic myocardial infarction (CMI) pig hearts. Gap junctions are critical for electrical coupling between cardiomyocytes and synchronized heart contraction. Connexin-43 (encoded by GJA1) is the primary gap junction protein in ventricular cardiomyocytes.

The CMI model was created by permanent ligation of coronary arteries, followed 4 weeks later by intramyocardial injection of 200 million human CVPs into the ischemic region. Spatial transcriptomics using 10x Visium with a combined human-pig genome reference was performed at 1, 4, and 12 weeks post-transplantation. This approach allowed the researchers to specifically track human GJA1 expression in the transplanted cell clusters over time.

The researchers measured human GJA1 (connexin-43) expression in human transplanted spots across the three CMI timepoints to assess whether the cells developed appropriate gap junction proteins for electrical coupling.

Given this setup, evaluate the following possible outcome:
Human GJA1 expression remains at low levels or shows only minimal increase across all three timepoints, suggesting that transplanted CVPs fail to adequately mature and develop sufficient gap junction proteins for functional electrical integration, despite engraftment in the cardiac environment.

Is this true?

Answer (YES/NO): NO